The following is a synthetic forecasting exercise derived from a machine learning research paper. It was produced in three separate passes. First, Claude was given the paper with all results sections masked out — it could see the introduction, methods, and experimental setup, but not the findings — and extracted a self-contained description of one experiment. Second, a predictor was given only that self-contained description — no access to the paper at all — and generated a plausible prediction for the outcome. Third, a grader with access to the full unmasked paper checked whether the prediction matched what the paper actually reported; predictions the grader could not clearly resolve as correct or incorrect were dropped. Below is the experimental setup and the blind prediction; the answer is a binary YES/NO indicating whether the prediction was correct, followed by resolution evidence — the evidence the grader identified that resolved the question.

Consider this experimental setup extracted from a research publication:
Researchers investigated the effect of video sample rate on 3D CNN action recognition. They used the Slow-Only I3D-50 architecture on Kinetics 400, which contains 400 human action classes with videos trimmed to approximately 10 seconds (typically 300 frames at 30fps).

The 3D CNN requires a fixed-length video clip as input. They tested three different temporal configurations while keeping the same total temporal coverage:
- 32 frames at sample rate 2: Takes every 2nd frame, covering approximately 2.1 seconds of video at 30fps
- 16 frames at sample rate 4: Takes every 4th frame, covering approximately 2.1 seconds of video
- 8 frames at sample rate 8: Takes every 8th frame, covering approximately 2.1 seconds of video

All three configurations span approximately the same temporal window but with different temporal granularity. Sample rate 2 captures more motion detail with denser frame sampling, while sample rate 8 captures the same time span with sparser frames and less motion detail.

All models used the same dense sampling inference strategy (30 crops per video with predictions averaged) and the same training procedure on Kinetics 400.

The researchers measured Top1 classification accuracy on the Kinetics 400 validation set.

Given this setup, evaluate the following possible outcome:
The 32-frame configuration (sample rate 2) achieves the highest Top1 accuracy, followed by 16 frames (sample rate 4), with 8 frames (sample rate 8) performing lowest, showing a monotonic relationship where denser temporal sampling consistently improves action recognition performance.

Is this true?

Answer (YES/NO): NO